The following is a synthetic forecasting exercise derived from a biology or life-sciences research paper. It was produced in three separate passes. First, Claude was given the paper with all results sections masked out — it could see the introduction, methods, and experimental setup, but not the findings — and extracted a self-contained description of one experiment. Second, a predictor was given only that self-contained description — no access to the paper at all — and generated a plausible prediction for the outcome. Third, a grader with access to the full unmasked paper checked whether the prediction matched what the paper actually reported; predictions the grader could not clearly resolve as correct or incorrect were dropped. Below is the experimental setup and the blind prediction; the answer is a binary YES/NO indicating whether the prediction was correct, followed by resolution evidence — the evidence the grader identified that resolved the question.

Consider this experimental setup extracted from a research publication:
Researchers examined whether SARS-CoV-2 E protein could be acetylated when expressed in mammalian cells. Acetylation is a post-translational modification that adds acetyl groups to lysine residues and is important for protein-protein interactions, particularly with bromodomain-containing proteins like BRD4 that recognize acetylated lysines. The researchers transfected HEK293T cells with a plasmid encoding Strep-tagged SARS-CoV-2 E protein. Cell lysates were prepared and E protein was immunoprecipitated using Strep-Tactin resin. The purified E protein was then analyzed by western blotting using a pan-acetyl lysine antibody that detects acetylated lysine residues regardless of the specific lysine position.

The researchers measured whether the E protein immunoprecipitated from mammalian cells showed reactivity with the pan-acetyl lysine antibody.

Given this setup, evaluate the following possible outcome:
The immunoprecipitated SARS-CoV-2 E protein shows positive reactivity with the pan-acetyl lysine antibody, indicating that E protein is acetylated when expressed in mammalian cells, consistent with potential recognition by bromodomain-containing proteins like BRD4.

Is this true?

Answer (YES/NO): YES